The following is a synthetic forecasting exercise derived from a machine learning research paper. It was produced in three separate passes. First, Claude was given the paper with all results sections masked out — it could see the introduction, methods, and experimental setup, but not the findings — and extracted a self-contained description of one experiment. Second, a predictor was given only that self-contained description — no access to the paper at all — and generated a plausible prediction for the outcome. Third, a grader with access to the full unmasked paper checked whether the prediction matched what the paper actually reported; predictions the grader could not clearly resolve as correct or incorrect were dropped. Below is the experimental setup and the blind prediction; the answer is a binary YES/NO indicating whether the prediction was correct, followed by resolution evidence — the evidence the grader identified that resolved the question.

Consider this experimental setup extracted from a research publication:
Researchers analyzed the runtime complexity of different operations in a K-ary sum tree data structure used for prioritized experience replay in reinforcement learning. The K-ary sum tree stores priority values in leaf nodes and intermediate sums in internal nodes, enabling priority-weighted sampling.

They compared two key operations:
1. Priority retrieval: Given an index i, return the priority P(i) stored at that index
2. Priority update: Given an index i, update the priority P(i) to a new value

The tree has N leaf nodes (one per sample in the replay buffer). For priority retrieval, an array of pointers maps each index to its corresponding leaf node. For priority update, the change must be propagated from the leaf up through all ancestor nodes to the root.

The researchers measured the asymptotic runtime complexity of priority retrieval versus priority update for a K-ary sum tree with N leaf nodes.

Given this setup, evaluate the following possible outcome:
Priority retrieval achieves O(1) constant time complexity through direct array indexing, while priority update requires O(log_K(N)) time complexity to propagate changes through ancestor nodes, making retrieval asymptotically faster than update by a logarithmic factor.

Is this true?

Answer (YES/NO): YES